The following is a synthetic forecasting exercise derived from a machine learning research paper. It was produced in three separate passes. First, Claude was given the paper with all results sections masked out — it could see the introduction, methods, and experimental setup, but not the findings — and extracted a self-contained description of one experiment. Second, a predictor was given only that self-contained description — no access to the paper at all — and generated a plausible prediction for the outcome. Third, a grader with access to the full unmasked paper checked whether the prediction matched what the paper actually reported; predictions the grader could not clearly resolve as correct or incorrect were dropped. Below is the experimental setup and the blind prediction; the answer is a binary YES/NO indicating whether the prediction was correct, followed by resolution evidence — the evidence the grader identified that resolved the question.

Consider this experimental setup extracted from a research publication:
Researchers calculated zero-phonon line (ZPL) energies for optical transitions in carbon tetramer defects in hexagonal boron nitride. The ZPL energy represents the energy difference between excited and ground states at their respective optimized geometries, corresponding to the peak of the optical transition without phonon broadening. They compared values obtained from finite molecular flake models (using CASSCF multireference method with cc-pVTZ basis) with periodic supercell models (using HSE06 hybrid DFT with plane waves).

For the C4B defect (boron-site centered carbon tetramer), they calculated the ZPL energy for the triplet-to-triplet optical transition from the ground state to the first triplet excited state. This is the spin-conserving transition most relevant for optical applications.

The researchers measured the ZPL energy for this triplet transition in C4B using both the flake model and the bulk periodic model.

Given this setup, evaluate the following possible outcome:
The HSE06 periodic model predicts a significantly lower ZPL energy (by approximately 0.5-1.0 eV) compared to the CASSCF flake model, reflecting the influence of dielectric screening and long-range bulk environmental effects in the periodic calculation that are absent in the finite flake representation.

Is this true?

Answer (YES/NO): NO